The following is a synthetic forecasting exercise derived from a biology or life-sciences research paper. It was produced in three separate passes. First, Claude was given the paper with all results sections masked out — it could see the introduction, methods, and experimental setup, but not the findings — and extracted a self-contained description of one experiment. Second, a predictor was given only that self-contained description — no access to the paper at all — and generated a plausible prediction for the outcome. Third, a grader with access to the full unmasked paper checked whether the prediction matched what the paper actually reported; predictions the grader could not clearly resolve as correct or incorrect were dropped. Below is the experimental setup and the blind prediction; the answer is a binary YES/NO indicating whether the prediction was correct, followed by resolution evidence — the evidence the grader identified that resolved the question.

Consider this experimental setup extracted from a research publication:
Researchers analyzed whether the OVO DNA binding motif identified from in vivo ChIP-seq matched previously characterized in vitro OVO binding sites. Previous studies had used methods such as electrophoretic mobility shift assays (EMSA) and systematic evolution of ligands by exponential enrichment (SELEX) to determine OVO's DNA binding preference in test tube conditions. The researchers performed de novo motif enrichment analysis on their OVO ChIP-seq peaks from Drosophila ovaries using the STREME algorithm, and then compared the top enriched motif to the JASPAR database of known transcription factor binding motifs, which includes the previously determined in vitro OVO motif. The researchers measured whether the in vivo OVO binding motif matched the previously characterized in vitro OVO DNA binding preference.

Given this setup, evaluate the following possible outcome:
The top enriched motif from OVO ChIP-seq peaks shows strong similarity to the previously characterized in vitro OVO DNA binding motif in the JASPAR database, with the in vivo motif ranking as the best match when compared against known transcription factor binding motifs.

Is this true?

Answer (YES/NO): YES